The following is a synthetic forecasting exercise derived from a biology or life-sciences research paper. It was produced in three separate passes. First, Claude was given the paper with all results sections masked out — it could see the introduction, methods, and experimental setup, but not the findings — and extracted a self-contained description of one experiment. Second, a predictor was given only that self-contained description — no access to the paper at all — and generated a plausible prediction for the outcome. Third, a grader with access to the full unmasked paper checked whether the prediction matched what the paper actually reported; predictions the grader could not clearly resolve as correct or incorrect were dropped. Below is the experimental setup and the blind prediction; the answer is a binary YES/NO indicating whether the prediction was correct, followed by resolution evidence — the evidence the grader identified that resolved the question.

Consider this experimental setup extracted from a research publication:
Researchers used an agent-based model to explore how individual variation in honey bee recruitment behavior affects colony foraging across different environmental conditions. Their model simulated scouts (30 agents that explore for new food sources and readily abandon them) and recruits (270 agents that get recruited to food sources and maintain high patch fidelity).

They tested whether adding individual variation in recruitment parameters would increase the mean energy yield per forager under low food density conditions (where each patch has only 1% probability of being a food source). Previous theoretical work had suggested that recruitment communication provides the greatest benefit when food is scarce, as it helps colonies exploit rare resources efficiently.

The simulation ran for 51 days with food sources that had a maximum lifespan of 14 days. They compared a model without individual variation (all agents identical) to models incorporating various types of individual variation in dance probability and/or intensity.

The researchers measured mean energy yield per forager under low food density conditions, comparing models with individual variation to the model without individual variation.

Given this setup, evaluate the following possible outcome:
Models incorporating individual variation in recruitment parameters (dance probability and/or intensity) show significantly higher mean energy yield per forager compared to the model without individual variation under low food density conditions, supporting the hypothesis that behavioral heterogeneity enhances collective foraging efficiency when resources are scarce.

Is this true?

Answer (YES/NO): NO